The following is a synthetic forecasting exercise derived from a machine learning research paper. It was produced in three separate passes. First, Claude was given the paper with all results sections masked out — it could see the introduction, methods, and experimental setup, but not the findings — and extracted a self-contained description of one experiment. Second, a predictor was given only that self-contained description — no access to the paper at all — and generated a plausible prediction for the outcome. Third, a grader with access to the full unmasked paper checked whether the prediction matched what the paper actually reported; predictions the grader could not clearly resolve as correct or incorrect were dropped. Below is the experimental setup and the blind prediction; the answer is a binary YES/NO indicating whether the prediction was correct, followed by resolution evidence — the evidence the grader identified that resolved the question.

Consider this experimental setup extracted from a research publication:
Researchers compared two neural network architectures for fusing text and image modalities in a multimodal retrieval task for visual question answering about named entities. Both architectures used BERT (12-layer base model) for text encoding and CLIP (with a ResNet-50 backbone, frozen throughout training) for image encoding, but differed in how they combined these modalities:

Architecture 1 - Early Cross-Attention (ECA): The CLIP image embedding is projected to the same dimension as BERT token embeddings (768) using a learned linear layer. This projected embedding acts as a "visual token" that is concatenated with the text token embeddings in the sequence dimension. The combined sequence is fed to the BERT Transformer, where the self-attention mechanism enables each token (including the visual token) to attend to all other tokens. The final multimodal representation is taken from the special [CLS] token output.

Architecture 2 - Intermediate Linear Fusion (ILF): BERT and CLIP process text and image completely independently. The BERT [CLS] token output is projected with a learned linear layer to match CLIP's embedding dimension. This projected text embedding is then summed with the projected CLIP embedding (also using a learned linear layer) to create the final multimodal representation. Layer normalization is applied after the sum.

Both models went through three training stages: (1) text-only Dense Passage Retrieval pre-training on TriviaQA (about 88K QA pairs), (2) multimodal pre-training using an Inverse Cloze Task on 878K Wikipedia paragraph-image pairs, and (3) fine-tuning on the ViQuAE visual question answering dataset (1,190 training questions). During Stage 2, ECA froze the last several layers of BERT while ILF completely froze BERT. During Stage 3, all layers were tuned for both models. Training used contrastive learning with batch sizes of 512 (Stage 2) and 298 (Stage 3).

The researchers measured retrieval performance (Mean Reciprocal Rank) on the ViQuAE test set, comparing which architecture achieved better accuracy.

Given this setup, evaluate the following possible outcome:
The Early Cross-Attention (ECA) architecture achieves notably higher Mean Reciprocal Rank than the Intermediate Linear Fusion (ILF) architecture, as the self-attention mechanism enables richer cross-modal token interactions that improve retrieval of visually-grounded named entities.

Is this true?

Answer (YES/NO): NO